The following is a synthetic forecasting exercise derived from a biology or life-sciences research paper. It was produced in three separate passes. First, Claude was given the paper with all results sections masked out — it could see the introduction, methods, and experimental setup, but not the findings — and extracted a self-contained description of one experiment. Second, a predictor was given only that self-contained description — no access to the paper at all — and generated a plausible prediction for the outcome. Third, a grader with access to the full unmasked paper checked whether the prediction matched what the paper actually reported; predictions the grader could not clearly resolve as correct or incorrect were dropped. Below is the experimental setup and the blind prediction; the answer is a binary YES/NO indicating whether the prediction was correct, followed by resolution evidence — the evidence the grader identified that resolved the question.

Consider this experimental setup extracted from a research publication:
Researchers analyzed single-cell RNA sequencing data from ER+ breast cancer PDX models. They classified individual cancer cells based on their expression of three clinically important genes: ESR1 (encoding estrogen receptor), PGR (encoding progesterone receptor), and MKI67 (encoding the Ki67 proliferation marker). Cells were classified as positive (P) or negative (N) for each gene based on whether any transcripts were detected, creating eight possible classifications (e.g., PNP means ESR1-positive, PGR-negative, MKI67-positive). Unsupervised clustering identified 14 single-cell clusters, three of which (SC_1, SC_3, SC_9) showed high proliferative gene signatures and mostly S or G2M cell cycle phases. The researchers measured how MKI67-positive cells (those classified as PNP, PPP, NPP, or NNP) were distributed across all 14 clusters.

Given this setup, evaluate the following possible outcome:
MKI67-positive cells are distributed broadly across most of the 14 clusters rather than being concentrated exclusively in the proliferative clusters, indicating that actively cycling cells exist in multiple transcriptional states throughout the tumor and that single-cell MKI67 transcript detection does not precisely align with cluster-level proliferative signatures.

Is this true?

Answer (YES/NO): NO